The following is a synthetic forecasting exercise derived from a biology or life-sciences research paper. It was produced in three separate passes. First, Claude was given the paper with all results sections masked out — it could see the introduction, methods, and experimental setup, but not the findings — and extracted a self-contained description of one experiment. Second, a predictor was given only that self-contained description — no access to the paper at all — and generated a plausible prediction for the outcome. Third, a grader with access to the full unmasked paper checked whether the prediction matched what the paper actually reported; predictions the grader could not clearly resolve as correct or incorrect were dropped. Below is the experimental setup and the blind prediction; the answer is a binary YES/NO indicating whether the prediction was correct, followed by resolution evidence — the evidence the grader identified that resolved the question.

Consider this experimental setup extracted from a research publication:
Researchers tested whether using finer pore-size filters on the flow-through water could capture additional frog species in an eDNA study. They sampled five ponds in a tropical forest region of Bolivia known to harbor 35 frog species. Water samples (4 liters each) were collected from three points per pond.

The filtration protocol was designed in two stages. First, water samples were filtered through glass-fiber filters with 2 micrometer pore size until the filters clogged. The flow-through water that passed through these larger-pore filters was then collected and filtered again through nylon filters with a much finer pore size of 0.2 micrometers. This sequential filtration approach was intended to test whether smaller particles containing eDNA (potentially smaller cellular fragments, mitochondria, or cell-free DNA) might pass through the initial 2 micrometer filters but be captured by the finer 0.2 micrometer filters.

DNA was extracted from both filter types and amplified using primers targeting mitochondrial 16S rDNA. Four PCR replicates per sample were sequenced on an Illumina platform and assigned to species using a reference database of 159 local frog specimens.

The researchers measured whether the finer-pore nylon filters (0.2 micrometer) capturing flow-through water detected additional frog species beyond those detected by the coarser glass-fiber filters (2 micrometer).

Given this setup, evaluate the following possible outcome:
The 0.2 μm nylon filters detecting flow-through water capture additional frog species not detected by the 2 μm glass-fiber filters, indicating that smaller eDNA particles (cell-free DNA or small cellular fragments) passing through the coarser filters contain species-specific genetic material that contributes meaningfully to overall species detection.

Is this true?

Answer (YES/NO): NO